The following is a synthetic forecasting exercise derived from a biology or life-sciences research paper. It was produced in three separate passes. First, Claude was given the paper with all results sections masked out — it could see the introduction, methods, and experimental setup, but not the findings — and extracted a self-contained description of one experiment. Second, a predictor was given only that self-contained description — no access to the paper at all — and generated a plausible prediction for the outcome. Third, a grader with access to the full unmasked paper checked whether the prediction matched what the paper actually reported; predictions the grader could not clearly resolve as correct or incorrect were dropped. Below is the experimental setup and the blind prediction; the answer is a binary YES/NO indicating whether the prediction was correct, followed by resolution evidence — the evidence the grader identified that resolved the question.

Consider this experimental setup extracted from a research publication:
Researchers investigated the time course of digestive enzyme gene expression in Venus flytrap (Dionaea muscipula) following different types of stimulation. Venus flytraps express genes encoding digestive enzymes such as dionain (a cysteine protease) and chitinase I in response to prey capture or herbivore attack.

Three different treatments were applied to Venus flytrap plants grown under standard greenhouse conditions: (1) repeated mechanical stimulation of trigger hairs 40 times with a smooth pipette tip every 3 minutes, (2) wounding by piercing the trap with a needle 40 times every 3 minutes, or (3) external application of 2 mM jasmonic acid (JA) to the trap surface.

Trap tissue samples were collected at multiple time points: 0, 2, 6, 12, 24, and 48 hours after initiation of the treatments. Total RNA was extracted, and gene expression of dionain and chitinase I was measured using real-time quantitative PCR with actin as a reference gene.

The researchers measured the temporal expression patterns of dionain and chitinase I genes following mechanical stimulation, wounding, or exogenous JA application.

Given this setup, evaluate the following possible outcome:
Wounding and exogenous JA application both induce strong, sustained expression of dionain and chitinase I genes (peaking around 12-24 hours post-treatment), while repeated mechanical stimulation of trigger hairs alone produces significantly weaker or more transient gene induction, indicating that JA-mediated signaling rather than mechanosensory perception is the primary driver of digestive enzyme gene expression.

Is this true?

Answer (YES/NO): NO